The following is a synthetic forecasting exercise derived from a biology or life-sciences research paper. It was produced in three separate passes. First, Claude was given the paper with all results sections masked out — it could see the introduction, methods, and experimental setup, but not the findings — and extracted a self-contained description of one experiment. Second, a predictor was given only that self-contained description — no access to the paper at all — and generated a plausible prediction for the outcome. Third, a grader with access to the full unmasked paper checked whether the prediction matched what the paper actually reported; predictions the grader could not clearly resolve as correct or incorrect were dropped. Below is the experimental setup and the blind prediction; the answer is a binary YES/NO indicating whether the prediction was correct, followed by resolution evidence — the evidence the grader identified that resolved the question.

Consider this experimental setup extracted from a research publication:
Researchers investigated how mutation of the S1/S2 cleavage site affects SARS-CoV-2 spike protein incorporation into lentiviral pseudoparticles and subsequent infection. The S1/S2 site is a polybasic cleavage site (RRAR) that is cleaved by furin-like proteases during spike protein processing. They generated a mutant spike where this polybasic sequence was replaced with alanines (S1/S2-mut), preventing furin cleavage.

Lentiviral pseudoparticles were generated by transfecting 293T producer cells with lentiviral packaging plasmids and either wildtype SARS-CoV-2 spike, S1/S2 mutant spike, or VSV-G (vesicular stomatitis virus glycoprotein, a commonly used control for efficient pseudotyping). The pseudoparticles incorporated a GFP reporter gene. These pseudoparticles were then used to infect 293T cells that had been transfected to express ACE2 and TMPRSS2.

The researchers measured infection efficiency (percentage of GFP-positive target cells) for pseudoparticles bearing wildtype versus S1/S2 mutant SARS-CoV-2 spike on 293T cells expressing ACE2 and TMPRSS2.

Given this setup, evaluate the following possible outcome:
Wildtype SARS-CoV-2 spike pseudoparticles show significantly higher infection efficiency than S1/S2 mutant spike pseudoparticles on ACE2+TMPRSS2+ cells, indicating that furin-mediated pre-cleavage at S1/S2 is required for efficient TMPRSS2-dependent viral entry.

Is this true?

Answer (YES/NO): NO